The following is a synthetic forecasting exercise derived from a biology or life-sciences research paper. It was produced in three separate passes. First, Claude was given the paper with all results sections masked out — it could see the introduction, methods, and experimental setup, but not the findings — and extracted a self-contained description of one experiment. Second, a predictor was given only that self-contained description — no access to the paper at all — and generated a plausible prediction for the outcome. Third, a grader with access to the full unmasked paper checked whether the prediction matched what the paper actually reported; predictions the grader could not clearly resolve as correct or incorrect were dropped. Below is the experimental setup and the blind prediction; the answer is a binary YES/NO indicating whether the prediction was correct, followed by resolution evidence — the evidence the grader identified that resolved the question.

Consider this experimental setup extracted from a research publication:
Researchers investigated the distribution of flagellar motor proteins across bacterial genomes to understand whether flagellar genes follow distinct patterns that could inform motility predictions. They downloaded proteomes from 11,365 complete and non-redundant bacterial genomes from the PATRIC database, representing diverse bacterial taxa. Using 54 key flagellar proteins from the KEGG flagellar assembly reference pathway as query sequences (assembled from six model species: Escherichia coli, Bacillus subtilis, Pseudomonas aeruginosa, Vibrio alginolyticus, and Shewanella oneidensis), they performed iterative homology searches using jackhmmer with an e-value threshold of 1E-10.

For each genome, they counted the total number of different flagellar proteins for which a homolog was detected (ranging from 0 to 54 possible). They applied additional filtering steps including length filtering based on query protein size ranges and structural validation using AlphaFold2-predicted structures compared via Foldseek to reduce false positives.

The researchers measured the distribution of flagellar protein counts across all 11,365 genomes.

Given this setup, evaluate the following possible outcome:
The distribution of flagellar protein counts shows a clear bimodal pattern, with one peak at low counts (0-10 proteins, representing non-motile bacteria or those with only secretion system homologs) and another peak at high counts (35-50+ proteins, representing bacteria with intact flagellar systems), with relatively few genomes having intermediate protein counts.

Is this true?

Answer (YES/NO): YES